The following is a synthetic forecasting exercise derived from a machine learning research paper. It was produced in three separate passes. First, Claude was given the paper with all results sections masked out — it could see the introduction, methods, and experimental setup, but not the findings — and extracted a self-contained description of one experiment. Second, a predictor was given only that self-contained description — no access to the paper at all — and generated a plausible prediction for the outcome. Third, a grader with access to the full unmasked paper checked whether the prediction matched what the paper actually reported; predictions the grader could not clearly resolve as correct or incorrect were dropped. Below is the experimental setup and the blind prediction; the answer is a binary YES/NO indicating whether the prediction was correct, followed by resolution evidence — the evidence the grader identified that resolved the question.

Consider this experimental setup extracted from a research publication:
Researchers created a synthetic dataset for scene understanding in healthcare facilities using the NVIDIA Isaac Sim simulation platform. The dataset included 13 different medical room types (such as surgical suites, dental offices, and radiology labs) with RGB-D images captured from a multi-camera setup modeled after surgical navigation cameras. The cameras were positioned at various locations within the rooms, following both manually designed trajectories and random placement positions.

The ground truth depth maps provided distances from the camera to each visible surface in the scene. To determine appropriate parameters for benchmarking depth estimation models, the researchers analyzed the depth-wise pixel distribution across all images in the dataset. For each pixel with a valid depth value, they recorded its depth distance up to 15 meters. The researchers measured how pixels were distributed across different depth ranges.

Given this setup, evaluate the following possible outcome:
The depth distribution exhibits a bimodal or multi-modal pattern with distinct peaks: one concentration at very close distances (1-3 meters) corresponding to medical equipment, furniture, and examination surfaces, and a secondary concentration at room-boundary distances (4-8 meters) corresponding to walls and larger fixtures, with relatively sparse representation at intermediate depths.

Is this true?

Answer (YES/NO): NO